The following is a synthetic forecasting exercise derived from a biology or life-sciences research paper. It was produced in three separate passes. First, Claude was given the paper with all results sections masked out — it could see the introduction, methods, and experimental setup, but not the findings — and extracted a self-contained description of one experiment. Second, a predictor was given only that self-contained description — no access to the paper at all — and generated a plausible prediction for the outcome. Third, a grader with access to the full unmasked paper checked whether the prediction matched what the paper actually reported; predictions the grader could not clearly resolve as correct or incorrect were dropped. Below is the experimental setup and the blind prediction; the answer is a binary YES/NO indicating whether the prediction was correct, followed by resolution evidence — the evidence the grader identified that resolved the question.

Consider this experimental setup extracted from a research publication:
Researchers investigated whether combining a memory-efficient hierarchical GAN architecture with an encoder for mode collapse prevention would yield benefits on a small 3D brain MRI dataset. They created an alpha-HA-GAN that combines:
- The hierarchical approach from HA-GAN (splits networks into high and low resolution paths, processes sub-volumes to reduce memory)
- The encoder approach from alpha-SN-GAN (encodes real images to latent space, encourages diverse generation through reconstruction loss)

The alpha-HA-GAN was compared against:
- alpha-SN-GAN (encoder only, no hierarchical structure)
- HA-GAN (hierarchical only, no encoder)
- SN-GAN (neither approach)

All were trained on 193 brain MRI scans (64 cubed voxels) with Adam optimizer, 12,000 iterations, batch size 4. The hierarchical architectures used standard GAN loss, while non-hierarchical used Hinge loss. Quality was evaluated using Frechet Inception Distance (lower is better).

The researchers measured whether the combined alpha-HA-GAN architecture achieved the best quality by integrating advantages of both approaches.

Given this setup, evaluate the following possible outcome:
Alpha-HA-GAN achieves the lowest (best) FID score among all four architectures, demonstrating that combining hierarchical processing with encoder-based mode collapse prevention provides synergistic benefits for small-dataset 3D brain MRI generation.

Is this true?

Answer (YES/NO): NO